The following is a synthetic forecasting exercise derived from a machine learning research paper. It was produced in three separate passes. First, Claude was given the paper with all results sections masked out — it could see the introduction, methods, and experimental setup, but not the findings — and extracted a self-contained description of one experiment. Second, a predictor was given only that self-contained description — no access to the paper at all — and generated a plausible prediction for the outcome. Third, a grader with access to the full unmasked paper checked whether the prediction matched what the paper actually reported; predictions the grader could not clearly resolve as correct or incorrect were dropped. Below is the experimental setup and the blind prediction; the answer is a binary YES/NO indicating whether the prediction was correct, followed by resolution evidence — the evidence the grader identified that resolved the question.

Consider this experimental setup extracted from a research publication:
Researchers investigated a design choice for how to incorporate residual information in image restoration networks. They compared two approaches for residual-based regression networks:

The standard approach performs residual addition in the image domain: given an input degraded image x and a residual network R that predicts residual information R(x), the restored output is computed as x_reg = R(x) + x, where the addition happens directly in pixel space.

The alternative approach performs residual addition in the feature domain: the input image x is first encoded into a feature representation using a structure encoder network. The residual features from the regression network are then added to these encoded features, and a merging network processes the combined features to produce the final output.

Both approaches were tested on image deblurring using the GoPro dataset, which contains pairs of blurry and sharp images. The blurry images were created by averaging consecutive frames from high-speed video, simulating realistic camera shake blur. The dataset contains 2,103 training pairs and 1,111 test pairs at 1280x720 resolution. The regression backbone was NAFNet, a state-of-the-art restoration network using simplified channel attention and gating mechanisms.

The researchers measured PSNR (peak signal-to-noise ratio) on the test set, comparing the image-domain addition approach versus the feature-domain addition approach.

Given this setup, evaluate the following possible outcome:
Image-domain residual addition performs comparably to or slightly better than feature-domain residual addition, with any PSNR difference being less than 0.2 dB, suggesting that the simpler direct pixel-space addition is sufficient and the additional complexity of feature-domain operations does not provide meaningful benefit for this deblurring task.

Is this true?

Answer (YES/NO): NO